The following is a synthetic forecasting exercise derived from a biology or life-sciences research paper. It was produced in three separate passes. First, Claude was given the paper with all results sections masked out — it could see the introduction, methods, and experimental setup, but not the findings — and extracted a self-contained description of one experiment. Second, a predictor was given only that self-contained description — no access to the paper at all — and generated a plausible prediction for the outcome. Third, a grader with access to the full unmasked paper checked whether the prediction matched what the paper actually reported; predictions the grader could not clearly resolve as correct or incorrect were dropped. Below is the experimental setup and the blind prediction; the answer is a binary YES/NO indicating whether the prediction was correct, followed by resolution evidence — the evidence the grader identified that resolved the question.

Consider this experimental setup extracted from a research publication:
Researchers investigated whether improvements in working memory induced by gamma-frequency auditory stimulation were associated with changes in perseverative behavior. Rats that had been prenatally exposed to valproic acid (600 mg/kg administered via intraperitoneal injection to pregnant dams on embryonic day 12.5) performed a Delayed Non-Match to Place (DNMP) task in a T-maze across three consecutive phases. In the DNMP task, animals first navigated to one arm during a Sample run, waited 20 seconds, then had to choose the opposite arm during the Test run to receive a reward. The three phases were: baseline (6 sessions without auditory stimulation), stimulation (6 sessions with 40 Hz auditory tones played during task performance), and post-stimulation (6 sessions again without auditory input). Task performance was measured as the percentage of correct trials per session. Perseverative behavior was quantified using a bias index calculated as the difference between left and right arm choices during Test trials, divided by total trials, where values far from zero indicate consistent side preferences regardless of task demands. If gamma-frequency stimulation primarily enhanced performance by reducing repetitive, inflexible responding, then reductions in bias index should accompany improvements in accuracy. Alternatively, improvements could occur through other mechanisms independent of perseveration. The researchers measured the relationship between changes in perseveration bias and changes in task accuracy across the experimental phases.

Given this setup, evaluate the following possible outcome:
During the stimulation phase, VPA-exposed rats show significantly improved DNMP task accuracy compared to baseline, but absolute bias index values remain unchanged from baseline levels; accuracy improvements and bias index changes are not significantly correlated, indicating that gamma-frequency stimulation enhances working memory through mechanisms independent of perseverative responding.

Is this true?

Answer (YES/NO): NO